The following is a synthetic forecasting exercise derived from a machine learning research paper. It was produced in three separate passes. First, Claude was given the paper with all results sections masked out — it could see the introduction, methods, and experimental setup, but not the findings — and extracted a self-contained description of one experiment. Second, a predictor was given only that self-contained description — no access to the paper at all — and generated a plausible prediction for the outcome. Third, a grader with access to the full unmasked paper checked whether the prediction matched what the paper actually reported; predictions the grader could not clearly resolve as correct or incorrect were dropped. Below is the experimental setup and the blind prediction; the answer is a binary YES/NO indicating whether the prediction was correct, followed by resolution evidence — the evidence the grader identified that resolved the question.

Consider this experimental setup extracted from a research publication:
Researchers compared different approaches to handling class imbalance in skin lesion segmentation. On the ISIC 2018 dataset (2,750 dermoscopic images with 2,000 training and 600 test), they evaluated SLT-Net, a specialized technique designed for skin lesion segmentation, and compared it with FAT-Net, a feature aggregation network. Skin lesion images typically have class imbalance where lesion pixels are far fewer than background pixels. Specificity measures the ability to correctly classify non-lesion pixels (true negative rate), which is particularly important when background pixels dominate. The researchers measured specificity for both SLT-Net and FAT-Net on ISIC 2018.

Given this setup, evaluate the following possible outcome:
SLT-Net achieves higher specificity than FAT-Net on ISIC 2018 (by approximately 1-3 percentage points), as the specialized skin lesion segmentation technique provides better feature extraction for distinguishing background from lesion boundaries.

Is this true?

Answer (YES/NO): YES